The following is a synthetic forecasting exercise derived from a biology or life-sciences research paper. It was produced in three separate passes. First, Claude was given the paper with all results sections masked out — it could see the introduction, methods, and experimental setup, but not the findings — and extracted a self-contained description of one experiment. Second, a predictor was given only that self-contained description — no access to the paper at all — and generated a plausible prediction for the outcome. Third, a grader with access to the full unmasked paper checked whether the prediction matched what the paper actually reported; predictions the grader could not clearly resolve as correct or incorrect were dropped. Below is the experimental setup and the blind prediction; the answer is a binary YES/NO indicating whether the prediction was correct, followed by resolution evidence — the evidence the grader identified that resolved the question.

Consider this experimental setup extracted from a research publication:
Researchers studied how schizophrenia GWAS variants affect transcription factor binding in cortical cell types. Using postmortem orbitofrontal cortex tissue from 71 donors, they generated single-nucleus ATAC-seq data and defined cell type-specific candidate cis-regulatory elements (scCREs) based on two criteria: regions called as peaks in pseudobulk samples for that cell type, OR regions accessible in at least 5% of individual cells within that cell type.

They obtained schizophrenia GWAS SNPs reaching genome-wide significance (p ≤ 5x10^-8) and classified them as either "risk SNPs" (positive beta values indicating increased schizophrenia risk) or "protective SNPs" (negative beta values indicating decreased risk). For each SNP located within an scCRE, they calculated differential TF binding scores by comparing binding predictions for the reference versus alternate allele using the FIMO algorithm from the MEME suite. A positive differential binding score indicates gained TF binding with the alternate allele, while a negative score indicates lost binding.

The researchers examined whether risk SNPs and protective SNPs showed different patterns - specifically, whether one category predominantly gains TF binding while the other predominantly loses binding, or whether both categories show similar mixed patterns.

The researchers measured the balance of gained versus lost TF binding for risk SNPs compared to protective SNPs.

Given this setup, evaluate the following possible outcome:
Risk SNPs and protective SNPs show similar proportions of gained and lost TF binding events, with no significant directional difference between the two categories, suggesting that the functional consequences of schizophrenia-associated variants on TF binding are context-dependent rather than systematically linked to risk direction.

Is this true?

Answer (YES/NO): NO